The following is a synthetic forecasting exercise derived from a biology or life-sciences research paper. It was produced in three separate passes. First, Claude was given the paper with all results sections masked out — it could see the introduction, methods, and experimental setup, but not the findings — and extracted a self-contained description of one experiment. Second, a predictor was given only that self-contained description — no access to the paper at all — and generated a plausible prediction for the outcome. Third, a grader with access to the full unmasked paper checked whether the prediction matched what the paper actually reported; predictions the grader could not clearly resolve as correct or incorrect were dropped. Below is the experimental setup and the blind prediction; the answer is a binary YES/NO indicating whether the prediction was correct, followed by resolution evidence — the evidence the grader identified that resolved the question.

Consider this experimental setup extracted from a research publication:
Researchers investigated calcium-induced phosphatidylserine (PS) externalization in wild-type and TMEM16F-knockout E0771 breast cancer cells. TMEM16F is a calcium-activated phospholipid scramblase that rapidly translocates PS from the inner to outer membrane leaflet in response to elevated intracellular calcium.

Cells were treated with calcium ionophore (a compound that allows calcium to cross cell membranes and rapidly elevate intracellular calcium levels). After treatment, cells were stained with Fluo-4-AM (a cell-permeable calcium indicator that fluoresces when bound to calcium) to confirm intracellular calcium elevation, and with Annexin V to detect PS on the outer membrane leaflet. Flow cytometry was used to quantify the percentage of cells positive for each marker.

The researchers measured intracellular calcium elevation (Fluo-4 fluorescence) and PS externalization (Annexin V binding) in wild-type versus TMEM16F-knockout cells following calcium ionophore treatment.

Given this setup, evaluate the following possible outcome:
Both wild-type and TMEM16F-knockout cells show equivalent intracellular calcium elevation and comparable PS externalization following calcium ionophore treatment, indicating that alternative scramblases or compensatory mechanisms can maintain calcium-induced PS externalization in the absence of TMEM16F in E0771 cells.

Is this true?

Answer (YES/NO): NO